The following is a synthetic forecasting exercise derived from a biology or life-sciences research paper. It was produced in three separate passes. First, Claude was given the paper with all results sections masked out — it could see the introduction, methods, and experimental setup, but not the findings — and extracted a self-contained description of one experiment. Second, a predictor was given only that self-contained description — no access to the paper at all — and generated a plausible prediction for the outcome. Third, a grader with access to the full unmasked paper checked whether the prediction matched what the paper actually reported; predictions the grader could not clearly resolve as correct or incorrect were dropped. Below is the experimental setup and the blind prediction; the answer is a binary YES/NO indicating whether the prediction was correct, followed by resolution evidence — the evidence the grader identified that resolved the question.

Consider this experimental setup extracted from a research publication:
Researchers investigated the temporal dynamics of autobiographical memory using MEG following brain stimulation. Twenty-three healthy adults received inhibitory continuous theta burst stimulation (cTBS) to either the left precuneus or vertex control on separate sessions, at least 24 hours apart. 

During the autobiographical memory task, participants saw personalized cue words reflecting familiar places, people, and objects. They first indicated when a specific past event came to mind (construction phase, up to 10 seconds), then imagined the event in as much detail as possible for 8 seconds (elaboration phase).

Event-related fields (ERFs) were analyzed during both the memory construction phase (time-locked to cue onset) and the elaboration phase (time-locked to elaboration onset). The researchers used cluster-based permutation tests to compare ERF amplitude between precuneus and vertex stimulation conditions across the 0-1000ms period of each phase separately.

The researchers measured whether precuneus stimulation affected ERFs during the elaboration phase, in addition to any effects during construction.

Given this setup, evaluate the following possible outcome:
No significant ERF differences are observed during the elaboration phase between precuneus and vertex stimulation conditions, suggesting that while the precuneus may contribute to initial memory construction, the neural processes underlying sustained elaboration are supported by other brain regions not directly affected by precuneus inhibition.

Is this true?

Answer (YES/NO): NO